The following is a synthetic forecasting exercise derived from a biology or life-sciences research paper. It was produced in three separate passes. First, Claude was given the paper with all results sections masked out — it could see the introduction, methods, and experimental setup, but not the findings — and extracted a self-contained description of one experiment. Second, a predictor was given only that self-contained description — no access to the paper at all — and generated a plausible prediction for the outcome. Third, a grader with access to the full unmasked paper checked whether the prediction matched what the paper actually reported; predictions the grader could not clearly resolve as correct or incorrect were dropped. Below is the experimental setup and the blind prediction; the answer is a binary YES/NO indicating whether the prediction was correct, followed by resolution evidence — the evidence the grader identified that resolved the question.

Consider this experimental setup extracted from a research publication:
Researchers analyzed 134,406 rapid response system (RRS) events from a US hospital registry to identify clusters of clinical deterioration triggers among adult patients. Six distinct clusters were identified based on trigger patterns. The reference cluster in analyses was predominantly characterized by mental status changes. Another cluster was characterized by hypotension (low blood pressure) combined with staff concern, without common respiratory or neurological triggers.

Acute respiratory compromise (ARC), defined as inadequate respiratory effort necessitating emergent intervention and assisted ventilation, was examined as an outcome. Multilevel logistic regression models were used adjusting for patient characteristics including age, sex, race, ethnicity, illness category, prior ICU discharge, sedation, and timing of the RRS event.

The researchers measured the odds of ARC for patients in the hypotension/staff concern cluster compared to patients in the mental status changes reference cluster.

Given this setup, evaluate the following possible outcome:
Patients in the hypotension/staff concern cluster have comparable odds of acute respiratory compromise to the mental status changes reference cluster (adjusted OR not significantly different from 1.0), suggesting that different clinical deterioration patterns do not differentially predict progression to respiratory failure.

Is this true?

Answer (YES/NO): NO